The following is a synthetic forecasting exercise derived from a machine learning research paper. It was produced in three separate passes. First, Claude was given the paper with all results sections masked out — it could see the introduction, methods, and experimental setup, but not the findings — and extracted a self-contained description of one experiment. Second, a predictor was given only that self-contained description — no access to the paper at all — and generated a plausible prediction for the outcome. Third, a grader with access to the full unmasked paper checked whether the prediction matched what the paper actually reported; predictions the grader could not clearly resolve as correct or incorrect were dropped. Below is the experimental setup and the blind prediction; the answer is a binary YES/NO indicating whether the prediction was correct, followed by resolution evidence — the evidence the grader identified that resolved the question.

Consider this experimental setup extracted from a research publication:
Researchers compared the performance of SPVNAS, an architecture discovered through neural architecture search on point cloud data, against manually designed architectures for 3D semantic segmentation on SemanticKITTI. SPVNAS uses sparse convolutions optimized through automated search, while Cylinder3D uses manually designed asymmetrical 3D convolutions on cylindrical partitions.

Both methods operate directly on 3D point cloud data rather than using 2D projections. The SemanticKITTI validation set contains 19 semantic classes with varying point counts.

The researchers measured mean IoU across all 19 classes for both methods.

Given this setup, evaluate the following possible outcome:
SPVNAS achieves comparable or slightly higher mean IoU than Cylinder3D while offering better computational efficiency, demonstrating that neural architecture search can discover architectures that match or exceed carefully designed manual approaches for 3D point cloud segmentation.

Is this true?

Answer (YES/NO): NO